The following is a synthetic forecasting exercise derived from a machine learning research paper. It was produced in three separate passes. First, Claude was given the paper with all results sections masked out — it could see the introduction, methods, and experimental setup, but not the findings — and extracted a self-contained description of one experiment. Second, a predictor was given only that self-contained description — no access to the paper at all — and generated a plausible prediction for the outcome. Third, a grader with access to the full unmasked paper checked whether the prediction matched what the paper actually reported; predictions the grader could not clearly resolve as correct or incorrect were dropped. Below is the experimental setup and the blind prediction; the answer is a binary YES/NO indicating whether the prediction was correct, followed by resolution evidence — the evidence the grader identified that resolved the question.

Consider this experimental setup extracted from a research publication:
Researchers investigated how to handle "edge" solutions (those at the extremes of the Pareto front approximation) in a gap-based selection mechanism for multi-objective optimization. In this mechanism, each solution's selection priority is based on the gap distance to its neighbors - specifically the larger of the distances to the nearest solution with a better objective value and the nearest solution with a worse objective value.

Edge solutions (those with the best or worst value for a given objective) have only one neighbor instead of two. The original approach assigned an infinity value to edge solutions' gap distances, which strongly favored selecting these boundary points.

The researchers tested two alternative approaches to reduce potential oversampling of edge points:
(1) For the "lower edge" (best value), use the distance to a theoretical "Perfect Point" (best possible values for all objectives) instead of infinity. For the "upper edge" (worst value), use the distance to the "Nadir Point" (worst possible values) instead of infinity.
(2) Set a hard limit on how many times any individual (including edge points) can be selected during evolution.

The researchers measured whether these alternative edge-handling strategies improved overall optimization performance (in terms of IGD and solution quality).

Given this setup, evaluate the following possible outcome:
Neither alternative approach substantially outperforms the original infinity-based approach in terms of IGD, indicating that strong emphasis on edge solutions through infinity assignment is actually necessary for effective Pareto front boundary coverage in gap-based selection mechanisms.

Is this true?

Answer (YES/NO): YES